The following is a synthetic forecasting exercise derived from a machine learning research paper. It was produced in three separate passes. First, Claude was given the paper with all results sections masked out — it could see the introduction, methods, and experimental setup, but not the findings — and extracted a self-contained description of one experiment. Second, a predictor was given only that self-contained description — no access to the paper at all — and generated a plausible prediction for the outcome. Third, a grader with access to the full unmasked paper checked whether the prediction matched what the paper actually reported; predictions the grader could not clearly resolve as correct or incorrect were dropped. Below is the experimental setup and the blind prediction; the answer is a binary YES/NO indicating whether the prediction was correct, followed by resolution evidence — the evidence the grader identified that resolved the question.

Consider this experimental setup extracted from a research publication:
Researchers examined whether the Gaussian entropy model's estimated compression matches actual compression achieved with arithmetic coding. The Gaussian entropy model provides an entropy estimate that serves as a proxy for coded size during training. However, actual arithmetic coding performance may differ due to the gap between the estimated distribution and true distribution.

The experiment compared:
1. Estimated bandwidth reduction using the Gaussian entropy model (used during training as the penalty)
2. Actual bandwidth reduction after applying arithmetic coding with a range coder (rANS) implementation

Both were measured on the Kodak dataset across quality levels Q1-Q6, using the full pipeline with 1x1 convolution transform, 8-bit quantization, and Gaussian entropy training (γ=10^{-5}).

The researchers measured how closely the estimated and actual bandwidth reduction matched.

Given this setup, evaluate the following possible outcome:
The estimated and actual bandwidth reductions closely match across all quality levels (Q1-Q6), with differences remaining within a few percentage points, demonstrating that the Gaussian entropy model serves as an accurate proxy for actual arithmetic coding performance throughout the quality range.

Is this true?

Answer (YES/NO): YES